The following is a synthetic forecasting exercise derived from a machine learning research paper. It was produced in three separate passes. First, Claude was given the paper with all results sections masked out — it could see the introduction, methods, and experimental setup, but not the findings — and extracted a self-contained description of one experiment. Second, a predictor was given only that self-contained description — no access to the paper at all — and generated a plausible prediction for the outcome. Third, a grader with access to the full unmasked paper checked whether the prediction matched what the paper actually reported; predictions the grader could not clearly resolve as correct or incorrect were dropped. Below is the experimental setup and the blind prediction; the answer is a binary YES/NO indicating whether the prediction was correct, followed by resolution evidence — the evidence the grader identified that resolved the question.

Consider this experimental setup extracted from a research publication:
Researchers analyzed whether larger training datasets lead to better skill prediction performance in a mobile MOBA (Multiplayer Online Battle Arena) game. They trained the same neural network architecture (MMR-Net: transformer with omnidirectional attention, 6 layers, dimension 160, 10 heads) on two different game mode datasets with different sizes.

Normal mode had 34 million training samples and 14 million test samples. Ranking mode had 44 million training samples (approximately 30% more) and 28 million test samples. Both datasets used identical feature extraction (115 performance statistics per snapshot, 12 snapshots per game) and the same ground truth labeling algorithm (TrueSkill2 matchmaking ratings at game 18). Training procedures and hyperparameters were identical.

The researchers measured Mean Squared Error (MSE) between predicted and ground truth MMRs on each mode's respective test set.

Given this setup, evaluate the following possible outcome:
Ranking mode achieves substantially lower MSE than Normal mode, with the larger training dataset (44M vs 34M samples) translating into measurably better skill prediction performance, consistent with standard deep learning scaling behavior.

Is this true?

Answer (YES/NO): NO